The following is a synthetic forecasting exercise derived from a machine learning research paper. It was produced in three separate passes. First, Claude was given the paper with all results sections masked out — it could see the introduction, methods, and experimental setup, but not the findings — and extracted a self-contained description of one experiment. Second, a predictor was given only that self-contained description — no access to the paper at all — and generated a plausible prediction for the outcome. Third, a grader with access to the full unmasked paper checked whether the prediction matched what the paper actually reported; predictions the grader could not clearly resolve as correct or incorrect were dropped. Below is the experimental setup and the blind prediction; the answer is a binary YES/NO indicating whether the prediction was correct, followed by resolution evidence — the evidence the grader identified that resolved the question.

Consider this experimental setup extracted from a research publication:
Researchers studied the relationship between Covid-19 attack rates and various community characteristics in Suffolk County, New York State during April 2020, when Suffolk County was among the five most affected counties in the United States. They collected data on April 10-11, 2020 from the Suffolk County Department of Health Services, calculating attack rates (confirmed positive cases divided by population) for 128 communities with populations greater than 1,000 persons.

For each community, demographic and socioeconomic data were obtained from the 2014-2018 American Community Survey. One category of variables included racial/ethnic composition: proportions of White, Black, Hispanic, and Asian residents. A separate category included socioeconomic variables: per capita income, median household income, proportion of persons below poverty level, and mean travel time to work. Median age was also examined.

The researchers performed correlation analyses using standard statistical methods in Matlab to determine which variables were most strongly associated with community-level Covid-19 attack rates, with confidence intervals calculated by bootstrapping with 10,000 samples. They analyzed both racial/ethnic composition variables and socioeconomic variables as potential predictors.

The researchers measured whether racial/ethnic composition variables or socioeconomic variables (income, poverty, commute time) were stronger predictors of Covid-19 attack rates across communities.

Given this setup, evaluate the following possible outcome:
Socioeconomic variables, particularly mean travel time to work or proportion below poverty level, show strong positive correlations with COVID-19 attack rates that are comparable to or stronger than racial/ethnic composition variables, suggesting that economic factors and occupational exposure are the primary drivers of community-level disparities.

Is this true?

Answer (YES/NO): NO